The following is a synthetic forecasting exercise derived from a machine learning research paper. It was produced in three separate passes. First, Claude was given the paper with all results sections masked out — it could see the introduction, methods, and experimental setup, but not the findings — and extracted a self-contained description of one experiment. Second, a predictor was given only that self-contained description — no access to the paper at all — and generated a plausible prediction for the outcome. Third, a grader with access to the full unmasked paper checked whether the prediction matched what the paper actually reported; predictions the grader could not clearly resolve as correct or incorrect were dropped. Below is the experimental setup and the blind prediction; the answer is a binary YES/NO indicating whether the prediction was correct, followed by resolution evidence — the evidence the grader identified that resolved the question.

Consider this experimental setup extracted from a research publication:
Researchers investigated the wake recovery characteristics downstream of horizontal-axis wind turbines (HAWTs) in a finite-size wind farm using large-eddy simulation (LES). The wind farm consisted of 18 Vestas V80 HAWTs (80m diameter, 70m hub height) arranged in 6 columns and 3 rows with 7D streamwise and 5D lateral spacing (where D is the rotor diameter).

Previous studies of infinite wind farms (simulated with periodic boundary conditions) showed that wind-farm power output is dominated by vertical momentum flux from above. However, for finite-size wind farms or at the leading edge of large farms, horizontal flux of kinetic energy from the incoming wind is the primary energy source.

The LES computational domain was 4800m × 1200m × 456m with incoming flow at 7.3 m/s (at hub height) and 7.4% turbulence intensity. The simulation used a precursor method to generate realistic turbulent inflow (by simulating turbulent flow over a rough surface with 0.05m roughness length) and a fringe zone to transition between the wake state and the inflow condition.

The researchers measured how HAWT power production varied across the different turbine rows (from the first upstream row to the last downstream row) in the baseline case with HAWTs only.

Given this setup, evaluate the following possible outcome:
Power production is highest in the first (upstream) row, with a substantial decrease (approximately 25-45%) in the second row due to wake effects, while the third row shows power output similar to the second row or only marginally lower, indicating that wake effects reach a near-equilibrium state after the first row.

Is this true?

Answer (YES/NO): NO